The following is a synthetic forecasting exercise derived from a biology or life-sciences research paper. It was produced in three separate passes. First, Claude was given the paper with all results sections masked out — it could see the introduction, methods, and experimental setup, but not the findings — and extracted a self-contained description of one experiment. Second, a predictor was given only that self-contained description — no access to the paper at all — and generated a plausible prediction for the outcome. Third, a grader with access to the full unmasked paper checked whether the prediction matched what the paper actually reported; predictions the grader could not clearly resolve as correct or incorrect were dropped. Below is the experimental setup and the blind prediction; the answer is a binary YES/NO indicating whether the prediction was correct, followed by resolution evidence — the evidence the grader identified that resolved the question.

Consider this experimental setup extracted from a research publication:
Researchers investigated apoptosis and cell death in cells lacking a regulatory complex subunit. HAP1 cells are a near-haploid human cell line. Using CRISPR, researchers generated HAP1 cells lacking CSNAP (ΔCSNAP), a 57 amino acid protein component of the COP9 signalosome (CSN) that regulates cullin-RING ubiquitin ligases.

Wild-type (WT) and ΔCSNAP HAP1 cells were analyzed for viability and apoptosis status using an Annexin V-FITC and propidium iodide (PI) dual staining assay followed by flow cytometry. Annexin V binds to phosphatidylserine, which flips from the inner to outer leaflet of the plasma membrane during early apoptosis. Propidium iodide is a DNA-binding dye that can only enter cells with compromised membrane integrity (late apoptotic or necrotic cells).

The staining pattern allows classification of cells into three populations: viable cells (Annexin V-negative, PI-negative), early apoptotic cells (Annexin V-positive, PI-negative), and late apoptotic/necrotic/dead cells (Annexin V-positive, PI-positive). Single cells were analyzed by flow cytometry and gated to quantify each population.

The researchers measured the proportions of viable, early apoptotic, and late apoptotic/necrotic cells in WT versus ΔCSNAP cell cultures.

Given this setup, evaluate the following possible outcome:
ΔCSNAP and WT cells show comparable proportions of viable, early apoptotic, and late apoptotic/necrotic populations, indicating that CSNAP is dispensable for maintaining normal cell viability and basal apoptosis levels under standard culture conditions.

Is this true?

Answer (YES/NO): NO